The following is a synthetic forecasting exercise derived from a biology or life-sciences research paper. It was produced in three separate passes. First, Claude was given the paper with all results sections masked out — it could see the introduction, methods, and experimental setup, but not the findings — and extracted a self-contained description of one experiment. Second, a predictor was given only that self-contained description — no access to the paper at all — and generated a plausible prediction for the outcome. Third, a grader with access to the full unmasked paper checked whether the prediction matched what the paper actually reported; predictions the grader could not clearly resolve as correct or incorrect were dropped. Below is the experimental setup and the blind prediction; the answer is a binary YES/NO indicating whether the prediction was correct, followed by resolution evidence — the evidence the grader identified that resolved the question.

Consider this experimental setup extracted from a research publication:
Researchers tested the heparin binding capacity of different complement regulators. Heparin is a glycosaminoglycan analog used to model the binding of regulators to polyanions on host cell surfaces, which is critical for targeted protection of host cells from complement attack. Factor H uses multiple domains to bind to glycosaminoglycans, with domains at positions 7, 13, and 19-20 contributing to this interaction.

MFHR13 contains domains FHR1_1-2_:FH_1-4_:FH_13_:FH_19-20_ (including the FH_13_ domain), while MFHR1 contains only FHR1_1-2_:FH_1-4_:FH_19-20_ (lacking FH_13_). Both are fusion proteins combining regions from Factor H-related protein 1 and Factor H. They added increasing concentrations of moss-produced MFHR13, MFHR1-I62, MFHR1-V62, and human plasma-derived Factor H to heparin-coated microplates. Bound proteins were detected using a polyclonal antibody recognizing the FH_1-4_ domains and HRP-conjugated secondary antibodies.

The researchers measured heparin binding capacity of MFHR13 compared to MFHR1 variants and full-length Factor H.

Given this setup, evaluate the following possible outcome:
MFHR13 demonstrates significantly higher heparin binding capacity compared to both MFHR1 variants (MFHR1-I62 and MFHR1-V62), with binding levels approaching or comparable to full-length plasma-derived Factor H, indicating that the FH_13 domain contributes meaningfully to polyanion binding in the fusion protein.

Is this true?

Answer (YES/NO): NO